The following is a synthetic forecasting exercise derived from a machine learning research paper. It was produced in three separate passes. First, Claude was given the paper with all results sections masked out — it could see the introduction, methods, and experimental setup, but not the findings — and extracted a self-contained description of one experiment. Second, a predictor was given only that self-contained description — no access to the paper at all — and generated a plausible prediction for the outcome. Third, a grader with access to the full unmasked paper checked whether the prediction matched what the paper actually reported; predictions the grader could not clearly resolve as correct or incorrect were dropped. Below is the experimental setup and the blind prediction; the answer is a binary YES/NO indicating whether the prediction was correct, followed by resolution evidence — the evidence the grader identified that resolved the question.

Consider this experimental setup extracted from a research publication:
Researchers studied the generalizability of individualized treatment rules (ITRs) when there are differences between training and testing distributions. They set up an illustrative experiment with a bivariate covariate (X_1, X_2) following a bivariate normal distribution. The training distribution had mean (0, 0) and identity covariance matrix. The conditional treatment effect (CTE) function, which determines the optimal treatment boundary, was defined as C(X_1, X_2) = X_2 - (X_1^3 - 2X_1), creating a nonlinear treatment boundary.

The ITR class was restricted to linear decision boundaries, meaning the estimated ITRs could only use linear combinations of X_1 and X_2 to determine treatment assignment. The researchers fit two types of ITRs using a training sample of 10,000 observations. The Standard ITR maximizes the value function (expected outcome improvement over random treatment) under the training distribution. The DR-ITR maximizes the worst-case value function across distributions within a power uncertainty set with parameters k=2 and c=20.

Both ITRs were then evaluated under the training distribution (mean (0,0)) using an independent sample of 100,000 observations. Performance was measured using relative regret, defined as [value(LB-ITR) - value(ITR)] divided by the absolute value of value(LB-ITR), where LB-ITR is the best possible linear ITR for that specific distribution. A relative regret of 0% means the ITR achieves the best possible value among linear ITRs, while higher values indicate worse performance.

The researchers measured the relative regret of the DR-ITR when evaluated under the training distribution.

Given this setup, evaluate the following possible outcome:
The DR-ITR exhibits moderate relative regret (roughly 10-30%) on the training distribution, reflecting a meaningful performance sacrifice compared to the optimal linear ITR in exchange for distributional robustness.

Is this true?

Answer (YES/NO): NO